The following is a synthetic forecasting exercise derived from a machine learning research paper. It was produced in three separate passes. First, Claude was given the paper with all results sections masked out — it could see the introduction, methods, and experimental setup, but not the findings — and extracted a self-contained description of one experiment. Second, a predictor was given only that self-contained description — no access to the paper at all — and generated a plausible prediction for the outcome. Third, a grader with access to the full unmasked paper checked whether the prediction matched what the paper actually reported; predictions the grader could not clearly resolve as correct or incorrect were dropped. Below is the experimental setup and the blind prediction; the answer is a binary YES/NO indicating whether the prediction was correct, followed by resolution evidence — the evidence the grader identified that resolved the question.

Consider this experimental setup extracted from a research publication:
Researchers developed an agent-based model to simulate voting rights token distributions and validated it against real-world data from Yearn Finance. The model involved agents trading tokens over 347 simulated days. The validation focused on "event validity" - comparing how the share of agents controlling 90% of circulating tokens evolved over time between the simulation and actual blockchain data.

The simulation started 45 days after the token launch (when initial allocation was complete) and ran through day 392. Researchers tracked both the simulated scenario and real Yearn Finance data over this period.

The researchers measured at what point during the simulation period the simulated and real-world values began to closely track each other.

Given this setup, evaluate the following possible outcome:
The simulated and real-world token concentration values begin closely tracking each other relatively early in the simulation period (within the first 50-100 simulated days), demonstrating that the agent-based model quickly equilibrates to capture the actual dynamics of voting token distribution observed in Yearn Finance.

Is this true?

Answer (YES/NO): NO